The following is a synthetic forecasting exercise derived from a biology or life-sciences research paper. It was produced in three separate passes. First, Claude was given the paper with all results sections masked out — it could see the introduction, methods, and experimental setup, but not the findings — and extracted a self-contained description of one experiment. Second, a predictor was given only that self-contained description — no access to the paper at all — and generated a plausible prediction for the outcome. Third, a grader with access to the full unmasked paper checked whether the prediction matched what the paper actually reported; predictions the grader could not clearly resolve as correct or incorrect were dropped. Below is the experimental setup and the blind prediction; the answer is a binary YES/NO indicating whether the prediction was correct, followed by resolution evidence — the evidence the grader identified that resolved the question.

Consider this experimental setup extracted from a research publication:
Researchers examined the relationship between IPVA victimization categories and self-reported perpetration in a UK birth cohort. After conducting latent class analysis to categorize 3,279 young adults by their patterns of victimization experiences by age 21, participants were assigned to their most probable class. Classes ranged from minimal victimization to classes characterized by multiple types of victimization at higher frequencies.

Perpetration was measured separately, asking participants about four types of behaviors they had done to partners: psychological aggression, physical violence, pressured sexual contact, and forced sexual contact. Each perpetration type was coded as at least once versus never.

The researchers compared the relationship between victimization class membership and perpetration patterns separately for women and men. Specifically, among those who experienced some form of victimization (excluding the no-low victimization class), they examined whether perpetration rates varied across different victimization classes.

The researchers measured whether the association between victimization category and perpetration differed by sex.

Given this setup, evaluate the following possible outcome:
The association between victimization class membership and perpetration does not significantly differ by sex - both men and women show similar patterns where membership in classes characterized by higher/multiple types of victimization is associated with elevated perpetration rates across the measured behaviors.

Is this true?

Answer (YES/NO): NO